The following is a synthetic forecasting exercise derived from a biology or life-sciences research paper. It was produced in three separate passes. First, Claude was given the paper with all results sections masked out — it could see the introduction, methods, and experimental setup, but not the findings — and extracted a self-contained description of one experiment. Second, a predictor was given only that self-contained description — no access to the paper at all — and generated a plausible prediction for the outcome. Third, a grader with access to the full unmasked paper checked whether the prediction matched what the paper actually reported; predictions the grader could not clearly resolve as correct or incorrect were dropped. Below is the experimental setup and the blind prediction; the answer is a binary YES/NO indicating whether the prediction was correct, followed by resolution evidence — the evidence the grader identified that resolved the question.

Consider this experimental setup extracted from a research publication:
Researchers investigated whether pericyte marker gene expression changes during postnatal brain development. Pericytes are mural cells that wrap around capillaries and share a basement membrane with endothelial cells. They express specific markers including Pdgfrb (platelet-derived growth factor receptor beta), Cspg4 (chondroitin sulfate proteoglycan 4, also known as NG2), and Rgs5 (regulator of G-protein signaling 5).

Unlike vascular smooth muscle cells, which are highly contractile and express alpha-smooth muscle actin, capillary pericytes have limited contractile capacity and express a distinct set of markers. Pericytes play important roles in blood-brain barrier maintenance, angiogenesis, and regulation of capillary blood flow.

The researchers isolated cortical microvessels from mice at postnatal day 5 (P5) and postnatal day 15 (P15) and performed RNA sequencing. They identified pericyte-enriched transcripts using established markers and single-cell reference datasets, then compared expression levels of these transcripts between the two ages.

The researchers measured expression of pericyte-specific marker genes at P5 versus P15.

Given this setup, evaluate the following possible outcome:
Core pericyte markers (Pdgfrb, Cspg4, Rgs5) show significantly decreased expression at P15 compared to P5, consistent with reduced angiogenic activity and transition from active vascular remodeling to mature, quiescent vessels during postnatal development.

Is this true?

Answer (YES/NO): NO